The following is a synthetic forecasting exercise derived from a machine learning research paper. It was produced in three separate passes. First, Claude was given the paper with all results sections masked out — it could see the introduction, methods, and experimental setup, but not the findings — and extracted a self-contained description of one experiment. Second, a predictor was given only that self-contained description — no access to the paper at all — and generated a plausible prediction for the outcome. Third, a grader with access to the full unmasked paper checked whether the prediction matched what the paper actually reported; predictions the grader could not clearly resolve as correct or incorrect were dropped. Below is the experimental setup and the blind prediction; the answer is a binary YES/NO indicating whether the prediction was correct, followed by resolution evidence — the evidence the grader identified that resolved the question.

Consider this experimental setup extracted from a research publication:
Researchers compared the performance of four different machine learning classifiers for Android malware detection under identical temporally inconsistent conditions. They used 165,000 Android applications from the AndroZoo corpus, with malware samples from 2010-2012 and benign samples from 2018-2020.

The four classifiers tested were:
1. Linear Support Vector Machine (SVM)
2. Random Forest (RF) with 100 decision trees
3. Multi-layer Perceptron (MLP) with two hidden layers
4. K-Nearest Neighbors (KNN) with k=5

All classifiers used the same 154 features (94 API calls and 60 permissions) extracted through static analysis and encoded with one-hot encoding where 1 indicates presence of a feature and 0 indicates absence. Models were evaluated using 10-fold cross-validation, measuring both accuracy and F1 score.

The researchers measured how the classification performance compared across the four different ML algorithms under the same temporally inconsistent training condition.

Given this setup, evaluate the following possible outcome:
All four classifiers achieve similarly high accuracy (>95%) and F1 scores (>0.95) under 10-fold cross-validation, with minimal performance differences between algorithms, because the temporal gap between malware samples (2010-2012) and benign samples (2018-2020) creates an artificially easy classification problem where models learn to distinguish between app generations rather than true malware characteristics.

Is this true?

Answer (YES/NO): YES